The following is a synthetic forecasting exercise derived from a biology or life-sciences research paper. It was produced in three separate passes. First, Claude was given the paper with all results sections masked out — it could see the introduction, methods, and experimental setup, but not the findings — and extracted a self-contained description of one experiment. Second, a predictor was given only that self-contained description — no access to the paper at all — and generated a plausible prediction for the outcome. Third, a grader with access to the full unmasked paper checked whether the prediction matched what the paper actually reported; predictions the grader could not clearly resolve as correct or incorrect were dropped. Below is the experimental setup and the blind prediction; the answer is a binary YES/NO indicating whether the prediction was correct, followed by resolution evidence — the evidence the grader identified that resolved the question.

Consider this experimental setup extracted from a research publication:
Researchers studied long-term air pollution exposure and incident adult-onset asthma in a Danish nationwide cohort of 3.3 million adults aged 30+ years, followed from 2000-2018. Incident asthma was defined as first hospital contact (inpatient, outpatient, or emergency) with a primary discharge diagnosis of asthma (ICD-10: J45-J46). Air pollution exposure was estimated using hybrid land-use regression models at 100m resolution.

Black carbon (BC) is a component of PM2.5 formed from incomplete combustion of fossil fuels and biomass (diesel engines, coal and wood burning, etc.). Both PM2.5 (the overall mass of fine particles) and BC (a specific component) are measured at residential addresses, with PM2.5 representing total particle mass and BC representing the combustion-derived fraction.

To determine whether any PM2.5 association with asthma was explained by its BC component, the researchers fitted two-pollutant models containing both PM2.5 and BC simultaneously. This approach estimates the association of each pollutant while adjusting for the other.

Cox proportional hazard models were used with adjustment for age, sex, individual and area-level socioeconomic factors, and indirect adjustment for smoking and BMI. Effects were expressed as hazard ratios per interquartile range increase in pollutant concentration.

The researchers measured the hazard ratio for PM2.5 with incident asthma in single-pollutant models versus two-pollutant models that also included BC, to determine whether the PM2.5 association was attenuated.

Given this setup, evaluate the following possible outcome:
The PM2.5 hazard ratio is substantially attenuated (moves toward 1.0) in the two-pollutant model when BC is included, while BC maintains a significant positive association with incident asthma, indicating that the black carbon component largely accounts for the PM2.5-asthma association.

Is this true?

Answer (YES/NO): YES